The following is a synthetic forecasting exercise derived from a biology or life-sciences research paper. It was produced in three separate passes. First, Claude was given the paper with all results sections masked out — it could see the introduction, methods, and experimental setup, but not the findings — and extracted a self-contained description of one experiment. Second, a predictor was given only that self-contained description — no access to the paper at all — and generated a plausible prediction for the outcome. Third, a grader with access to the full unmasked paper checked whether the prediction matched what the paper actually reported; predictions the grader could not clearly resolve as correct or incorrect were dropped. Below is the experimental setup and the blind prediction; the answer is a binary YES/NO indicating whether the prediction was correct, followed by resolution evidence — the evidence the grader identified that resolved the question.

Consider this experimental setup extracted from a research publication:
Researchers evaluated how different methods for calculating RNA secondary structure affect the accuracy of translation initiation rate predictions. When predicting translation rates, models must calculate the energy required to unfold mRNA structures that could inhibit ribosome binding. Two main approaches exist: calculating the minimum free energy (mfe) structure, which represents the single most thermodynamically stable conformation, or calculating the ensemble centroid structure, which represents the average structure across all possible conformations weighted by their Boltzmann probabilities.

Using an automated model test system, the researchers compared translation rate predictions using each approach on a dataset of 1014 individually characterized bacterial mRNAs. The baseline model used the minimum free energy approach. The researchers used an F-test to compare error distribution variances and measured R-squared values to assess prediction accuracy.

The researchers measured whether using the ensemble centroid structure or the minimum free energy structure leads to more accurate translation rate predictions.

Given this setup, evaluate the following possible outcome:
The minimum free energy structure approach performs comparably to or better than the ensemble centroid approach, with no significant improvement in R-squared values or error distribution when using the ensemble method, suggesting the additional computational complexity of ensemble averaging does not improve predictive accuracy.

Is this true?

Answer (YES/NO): YES